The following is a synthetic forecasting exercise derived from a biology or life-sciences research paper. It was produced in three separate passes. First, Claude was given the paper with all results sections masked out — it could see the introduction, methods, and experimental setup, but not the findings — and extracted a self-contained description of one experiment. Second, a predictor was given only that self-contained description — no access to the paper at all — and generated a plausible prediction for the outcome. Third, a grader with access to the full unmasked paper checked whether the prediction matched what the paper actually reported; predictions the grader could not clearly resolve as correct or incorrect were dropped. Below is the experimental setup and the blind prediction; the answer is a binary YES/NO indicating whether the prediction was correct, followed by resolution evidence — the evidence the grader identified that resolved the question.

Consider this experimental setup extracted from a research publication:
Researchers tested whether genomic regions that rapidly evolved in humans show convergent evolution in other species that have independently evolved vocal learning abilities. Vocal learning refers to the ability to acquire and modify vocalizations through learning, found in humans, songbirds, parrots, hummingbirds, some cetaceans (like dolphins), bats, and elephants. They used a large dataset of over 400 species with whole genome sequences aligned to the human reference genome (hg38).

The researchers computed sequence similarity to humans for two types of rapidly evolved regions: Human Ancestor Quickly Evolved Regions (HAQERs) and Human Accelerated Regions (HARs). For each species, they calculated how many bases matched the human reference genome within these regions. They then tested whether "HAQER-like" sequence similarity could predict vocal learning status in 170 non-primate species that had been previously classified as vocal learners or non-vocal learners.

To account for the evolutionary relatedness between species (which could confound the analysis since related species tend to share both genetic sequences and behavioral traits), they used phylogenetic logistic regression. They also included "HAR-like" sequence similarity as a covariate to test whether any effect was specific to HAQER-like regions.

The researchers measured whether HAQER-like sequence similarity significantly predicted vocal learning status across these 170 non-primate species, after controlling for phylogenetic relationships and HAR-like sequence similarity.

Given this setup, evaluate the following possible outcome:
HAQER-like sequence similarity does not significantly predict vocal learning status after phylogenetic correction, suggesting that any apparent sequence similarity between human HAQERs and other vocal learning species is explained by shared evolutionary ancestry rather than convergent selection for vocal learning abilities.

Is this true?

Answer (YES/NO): NO